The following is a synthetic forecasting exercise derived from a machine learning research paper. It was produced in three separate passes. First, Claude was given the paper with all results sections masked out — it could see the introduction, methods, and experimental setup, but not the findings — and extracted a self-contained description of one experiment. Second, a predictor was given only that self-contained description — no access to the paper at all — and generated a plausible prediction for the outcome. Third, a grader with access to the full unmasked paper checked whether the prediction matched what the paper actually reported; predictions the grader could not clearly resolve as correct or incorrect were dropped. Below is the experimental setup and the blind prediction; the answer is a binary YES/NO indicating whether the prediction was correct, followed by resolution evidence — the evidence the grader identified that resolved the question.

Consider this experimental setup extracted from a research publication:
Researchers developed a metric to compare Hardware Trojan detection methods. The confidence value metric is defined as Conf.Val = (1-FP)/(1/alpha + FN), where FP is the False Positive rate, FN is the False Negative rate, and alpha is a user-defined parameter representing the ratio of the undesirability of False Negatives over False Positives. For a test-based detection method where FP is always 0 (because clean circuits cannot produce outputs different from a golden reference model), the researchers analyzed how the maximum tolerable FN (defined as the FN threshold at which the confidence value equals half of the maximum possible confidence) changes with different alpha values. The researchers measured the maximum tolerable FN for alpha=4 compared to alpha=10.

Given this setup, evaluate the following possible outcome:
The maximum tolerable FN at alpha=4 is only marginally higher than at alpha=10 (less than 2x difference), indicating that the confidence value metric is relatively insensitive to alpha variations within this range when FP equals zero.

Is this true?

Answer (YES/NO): NO